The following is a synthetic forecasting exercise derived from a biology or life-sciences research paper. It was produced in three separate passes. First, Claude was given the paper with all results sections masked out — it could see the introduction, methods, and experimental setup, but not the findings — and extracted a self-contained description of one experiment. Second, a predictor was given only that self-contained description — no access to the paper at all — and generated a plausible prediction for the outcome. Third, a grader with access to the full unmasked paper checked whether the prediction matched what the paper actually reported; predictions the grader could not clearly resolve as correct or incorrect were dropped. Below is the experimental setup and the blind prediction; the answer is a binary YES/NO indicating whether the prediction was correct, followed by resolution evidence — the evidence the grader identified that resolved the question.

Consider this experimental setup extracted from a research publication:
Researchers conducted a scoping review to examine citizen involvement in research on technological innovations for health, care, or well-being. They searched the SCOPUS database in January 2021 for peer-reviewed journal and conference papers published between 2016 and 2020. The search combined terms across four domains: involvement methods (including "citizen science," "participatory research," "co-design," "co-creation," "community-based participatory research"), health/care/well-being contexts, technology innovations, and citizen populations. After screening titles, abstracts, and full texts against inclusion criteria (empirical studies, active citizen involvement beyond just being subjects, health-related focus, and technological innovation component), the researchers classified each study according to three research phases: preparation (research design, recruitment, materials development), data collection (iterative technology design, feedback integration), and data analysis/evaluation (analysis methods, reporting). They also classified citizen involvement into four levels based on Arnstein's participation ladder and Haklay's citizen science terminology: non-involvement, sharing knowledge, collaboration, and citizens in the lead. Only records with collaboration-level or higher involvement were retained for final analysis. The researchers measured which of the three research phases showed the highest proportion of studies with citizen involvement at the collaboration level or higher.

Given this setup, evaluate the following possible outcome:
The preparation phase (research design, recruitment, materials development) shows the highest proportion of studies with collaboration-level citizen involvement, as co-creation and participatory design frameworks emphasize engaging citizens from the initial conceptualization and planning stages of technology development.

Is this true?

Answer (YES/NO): NO